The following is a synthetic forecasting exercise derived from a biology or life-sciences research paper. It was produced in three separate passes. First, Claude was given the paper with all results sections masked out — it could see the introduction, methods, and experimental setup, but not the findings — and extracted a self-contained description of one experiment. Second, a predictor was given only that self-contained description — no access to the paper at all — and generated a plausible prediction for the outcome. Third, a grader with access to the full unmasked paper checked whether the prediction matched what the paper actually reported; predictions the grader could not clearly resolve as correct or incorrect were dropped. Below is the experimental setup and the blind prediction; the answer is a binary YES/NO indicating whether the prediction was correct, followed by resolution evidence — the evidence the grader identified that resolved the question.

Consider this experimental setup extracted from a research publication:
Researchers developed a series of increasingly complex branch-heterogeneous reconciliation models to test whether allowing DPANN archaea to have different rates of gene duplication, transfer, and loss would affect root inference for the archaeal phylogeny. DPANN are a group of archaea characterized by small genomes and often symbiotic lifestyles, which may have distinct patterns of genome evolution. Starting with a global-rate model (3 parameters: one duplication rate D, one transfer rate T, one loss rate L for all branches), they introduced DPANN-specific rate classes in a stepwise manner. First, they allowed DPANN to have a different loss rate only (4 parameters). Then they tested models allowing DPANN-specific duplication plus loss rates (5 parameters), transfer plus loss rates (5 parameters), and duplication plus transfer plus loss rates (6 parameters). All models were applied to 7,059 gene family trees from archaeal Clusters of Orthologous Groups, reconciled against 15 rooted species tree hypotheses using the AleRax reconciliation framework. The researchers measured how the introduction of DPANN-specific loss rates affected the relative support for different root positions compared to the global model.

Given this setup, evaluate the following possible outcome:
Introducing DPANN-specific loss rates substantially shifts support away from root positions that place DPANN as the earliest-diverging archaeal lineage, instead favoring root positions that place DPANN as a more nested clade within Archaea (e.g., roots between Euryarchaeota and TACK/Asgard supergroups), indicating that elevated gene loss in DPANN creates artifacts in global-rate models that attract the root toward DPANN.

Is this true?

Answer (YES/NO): YES